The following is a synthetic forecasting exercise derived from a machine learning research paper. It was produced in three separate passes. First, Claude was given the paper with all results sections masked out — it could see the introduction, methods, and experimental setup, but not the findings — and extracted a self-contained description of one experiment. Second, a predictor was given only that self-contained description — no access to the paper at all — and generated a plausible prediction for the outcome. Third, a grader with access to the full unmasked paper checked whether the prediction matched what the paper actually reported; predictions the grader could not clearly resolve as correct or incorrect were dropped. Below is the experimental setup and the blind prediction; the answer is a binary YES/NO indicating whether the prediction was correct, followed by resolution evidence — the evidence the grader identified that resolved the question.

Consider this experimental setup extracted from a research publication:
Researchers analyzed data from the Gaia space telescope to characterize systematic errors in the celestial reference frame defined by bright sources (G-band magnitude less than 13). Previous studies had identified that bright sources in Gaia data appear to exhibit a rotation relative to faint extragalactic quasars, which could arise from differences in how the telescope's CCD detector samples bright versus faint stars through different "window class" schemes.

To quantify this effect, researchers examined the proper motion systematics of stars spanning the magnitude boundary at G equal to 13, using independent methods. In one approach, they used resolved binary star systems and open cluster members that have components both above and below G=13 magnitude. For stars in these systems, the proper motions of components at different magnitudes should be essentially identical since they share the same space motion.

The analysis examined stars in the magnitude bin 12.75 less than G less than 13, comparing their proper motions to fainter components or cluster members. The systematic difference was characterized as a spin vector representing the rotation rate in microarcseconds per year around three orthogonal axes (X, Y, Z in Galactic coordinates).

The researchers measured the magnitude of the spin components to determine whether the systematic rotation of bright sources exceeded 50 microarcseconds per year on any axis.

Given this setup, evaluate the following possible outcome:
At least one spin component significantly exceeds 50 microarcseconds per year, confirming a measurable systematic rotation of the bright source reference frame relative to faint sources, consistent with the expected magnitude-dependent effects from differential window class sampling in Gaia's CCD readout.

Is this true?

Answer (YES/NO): YES